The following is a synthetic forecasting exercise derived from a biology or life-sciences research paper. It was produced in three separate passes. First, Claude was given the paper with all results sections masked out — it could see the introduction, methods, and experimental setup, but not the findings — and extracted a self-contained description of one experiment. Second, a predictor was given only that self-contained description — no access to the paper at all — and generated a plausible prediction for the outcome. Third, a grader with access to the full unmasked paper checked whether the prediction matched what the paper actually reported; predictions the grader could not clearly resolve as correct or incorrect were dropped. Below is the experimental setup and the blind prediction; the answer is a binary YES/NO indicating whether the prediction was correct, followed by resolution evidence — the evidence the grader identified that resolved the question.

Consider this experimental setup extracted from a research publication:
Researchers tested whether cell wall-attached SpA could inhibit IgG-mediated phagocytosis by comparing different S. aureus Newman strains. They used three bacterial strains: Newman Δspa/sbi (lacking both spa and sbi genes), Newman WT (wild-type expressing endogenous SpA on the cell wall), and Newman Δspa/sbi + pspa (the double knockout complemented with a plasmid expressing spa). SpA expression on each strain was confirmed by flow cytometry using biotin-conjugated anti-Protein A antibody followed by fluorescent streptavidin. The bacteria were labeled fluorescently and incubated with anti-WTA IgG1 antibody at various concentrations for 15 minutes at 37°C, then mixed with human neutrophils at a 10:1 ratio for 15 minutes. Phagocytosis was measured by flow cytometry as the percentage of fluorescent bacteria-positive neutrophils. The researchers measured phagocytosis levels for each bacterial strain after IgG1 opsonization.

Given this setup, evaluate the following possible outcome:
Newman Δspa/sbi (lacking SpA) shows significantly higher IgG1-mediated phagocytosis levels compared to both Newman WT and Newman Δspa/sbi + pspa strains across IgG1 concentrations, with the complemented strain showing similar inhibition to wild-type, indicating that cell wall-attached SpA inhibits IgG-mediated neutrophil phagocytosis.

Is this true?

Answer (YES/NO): NO